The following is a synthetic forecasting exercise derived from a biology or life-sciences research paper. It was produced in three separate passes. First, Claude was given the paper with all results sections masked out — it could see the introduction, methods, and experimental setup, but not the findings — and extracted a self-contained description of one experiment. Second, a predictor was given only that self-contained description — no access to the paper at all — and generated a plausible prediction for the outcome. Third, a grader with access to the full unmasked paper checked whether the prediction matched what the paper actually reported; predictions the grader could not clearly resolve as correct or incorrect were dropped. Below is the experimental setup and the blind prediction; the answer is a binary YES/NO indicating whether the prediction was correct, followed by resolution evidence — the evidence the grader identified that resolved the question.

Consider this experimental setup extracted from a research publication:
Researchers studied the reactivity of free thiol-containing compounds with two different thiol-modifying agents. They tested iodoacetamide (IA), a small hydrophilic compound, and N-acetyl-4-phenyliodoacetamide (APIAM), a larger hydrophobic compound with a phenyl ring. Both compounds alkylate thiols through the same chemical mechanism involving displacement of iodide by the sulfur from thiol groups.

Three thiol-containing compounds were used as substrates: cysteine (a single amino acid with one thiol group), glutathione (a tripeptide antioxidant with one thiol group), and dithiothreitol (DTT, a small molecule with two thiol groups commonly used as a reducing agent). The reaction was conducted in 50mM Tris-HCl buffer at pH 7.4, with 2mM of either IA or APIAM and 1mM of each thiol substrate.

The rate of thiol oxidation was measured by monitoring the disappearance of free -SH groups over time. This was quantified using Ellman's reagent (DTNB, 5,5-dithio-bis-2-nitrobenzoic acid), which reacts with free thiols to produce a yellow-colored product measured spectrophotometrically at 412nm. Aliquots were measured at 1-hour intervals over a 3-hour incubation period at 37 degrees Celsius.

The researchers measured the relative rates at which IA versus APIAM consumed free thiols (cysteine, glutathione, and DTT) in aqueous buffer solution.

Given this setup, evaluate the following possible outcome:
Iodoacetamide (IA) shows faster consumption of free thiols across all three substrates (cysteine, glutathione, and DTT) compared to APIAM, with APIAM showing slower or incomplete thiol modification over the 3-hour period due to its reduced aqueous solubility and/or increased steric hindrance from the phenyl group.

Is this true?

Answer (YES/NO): NO